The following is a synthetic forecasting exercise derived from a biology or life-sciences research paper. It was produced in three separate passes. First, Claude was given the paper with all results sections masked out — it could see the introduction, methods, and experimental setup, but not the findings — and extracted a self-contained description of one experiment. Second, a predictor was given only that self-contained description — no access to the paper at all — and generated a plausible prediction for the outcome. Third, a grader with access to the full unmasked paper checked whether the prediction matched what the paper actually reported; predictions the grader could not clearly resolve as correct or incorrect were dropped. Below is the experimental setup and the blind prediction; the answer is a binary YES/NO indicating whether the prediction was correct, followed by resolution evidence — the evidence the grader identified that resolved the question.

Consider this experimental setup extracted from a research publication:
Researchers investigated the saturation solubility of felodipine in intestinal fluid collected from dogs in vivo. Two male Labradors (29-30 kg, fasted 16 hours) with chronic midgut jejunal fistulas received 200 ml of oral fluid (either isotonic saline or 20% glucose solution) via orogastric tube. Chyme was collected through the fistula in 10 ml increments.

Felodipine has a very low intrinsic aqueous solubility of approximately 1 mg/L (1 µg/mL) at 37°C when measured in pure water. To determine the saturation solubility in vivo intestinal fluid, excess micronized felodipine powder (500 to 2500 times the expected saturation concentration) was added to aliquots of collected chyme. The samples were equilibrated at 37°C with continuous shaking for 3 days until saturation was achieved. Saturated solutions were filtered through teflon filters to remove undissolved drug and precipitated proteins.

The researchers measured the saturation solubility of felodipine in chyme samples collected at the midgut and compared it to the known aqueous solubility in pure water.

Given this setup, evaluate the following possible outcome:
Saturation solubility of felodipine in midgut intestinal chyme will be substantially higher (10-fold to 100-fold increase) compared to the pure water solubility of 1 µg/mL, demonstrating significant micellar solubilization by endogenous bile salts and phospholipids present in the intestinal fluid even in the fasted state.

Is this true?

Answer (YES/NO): YES